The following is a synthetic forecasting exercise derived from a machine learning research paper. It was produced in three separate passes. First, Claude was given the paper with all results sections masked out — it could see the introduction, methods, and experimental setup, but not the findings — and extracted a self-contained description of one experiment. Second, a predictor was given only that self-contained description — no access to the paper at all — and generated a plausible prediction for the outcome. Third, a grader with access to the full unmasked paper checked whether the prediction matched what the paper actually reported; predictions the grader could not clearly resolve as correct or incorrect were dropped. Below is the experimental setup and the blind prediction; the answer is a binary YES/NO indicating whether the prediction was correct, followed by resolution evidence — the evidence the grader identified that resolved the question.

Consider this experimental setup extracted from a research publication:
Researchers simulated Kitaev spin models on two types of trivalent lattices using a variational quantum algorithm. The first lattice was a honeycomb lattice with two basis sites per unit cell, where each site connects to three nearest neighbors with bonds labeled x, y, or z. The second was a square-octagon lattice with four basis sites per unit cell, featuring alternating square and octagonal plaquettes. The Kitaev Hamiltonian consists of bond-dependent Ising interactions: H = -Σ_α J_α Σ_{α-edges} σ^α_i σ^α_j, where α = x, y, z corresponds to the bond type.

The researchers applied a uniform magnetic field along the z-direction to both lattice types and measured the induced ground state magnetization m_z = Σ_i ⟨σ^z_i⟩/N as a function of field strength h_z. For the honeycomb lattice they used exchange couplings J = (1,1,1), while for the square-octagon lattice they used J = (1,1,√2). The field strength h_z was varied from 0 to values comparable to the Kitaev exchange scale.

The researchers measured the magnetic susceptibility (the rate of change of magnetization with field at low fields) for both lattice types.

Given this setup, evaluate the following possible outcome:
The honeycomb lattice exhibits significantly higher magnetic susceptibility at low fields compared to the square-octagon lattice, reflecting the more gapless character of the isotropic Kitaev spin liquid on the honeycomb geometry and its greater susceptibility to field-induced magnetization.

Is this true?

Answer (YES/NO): NO